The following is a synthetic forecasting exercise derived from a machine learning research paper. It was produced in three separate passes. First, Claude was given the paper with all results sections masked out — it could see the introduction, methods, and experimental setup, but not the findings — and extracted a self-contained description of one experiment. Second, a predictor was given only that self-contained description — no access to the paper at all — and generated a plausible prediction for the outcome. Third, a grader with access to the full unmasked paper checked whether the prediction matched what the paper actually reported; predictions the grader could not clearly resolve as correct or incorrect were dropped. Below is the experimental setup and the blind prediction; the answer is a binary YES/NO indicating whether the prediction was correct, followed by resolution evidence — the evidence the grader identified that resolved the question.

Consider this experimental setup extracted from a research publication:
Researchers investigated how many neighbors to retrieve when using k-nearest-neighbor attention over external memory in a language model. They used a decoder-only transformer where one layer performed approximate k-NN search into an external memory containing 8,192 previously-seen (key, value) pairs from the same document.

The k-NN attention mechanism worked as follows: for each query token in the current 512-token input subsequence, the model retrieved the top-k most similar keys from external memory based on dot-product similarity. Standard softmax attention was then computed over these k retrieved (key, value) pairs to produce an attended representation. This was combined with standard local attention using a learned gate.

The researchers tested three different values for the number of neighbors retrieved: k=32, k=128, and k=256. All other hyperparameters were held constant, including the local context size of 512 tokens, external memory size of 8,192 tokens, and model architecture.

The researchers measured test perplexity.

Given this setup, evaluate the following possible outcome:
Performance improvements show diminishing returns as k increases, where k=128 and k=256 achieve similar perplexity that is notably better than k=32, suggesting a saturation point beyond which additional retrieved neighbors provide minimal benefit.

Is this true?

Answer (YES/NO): NO